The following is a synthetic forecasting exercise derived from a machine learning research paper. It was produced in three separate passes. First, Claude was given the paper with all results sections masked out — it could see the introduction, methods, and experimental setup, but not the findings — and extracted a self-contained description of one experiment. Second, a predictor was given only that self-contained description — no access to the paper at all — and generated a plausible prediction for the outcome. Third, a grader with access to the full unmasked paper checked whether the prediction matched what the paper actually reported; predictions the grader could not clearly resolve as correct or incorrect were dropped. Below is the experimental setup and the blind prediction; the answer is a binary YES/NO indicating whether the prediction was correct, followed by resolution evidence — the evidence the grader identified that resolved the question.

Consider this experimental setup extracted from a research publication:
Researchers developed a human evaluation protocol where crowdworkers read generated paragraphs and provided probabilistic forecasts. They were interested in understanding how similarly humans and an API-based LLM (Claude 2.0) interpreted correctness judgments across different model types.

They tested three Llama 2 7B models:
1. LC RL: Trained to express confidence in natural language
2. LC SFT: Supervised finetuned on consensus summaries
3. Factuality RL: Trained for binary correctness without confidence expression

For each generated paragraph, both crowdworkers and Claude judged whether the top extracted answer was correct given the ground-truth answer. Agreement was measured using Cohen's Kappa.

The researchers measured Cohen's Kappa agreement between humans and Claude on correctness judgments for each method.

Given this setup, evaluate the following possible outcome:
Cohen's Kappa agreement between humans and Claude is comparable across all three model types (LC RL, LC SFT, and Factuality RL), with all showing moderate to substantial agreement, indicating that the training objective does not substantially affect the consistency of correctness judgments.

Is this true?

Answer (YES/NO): YES